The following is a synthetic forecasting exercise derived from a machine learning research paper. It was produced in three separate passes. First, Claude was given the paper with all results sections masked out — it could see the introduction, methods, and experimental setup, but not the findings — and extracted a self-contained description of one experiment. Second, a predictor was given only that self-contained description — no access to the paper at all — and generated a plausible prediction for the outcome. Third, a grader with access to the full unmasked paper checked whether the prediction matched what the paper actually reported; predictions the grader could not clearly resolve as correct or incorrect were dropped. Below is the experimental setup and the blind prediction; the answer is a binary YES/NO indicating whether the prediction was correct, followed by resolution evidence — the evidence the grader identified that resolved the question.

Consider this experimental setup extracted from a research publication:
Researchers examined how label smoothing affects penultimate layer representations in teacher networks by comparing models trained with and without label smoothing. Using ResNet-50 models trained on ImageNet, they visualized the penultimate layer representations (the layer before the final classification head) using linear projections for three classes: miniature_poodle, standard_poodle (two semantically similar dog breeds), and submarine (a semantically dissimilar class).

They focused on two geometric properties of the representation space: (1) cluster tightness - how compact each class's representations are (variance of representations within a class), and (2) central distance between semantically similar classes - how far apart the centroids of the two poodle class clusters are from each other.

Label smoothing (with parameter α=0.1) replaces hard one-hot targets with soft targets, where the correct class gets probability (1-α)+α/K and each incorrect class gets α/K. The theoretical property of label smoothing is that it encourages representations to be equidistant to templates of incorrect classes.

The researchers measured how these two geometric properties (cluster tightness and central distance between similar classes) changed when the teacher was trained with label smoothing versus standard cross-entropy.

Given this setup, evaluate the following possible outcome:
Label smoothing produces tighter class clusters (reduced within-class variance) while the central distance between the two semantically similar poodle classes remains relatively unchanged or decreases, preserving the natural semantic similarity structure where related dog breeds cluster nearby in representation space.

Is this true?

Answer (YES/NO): NO